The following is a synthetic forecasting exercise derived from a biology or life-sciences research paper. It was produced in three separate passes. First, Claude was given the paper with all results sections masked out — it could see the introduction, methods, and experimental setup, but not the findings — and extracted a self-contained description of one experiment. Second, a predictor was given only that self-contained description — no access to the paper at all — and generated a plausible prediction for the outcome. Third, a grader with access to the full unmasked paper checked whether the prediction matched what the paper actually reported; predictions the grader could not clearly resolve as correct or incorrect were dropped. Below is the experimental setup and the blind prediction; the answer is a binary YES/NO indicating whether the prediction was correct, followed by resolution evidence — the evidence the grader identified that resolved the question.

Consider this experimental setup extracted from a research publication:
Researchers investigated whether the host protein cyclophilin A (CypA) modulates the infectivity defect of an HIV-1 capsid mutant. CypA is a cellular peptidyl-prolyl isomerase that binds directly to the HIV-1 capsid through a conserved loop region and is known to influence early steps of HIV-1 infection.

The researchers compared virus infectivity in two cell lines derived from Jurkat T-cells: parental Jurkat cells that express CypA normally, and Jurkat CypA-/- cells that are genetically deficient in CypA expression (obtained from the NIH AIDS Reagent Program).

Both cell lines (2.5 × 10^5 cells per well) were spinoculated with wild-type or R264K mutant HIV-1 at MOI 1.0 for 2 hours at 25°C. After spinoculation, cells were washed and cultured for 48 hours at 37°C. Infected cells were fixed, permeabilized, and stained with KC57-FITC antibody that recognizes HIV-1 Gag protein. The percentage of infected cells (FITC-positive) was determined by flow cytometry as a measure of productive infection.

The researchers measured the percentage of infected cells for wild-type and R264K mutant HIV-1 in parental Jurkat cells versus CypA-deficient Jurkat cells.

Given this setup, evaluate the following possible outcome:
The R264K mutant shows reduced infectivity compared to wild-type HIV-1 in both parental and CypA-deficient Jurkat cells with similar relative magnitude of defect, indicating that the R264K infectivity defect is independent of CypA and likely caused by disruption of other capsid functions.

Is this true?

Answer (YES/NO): NO